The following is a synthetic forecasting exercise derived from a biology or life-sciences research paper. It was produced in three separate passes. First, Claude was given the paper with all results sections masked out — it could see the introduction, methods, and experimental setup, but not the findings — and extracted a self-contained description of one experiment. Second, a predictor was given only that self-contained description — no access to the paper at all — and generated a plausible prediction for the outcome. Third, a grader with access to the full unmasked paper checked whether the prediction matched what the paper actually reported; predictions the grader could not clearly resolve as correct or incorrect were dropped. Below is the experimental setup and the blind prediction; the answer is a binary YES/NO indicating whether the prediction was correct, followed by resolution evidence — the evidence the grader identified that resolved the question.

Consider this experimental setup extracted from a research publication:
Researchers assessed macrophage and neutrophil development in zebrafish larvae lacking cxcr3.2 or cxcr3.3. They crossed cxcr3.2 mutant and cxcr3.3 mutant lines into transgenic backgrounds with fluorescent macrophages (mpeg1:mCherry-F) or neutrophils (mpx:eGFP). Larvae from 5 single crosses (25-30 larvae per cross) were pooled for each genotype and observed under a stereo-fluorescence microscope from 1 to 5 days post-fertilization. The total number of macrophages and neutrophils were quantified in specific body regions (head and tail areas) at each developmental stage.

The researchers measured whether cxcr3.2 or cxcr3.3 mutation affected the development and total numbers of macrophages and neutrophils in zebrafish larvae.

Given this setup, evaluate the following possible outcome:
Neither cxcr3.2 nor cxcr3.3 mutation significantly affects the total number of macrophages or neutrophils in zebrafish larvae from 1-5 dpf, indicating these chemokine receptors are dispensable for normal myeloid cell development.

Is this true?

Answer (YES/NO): NO